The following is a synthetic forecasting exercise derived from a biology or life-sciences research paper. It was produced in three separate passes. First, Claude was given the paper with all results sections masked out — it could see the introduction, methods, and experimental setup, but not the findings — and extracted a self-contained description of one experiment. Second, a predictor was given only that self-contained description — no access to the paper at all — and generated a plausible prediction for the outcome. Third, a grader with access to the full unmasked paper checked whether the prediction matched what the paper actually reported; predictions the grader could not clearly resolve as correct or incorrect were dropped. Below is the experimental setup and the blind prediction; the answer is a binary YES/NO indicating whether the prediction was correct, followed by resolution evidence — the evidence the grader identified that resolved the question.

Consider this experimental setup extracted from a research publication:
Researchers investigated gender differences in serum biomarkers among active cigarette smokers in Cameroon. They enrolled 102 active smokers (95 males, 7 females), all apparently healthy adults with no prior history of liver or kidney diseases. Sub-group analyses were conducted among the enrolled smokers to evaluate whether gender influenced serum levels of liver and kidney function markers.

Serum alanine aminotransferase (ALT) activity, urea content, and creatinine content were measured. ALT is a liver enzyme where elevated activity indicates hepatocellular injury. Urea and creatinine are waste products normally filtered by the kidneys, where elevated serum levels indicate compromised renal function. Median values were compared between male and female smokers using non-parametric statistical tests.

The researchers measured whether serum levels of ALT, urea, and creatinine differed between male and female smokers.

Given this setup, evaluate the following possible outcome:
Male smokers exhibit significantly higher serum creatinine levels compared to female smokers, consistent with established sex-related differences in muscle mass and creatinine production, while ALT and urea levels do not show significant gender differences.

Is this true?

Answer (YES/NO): NO